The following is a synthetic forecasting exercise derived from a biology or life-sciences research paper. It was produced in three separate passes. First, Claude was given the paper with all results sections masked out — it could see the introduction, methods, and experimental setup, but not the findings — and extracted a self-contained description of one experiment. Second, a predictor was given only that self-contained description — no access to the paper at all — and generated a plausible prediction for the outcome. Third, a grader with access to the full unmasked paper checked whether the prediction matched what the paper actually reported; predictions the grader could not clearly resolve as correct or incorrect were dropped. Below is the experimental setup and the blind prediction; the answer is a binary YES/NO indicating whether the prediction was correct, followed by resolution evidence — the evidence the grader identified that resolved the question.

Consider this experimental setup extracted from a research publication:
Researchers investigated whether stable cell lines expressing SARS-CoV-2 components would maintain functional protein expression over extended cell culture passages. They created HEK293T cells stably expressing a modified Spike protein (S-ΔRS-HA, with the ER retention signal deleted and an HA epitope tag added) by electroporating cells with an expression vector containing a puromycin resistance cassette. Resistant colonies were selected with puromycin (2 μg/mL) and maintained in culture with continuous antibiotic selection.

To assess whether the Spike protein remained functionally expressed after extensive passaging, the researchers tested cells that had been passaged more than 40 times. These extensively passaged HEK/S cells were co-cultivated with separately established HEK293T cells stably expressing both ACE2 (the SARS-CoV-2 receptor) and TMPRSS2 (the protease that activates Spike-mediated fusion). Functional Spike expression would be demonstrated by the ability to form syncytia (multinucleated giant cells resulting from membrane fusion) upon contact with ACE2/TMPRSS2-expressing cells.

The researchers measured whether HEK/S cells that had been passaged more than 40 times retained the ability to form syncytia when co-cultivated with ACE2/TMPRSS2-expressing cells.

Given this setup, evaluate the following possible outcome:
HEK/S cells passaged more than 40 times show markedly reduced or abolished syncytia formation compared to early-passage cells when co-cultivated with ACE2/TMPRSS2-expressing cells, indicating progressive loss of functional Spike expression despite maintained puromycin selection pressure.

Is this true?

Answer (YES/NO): NO